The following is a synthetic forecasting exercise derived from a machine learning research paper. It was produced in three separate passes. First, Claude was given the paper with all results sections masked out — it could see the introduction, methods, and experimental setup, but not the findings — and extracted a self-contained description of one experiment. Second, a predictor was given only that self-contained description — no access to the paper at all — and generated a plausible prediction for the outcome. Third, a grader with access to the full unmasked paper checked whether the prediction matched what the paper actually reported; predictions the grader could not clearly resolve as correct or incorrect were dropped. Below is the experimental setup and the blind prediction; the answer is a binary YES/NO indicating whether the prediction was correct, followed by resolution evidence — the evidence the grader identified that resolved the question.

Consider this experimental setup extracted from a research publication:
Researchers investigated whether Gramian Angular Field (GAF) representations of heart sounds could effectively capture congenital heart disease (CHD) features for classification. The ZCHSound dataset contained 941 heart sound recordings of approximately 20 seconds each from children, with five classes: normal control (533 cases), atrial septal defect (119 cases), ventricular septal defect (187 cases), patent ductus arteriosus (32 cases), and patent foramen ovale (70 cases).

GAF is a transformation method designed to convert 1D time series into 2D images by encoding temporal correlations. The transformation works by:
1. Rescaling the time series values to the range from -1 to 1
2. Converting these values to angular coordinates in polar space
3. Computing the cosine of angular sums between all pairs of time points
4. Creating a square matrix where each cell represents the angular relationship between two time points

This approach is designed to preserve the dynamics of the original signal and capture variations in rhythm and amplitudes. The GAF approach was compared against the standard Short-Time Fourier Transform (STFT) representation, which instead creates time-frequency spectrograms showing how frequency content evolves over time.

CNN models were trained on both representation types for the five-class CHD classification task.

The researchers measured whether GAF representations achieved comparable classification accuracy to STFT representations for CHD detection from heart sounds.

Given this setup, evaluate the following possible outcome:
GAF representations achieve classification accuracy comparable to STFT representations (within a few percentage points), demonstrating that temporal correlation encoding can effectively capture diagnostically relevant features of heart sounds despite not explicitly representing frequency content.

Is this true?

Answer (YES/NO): NO